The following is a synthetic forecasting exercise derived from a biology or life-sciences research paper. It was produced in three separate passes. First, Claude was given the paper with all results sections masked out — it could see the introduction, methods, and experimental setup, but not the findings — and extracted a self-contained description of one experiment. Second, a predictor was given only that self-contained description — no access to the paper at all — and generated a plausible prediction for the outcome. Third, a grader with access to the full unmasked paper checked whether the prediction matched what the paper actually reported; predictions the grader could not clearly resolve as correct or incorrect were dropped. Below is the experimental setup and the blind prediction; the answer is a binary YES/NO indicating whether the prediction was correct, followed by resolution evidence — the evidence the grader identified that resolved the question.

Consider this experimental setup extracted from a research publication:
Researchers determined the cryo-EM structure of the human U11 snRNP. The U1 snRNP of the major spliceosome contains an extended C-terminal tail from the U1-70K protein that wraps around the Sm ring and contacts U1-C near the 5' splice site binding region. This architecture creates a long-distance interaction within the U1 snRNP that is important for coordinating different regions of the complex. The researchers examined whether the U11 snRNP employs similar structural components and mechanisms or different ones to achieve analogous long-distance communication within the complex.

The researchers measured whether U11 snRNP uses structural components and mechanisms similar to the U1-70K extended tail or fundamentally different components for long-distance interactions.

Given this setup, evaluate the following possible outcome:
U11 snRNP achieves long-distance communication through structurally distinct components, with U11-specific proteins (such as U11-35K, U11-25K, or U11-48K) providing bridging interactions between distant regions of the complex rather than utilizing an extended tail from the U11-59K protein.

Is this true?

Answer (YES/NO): NO